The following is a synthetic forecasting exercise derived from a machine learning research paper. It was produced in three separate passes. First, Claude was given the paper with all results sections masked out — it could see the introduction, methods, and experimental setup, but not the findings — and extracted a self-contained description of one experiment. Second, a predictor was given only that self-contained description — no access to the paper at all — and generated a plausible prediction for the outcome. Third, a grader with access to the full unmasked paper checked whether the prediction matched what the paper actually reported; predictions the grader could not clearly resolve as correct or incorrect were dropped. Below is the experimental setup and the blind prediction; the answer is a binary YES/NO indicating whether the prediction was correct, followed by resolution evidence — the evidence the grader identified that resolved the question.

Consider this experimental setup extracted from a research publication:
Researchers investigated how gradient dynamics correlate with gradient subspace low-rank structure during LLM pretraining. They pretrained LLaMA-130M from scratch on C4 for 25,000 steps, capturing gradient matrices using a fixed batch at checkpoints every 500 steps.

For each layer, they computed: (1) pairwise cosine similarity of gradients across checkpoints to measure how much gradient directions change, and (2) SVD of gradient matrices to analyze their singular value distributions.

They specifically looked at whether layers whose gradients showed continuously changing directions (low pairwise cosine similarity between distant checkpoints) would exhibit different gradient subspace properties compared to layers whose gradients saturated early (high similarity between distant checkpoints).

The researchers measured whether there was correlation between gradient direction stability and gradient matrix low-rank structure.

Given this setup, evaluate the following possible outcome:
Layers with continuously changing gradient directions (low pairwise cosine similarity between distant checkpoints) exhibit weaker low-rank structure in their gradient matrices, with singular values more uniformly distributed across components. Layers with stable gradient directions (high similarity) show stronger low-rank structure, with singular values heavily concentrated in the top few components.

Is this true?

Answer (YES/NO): NO